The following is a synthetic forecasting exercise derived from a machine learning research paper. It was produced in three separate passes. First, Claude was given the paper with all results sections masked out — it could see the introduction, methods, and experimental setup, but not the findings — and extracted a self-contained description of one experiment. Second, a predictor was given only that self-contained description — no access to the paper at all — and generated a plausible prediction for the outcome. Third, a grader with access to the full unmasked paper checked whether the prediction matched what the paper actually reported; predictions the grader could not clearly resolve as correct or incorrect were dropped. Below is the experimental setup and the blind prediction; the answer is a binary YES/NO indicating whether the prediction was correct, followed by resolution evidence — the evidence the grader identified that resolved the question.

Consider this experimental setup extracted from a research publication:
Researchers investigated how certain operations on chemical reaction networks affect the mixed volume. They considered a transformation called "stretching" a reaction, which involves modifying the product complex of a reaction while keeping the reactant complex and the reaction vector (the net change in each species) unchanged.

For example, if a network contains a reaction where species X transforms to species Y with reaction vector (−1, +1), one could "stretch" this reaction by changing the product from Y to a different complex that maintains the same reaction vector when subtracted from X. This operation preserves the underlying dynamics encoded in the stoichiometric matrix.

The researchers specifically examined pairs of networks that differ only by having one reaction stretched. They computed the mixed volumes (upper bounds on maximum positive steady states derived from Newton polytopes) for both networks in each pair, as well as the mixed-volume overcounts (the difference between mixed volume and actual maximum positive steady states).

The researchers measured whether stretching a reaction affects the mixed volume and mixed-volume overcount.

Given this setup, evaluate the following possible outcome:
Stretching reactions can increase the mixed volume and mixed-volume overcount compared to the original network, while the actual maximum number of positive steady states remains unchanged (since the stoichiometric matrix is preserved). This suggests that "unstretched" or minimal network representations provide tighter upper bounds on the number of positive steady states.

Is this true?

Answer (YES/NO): NO